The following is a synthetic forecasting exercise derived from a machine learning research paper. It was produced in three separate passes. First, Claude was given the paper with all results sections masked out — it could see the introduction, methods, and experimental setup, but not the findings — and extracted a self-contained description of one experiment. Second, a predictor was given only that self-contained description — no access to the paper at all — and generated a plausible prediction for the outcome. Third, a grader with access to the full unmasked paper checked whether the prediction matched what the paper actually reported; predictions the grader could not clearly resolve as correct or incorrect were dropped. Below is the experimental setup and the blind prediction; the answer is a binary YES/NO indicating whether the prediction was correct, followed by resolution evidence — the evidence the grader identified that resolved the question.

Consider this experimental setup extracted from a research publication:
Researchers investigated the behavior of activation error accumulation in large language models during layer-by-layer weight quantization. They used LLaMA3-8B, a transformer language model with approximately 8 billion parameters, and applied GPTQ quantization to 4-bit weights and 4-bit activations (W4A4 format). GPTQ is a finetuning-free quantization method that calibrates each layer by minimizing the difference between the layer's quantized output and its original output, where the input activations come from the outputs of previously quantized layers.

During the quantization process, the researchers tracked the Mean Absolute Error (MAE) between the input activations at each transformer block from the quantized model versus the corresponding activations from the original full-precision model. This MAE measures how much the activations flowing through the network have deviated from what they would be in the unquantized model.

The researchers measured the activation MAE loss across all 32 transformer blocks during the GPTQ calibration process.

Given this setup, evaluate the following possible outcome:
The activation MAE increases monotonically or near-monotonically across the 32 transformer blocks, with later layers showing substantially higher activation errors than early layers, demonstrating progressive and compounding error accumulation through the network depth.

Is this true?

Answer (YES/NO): YES